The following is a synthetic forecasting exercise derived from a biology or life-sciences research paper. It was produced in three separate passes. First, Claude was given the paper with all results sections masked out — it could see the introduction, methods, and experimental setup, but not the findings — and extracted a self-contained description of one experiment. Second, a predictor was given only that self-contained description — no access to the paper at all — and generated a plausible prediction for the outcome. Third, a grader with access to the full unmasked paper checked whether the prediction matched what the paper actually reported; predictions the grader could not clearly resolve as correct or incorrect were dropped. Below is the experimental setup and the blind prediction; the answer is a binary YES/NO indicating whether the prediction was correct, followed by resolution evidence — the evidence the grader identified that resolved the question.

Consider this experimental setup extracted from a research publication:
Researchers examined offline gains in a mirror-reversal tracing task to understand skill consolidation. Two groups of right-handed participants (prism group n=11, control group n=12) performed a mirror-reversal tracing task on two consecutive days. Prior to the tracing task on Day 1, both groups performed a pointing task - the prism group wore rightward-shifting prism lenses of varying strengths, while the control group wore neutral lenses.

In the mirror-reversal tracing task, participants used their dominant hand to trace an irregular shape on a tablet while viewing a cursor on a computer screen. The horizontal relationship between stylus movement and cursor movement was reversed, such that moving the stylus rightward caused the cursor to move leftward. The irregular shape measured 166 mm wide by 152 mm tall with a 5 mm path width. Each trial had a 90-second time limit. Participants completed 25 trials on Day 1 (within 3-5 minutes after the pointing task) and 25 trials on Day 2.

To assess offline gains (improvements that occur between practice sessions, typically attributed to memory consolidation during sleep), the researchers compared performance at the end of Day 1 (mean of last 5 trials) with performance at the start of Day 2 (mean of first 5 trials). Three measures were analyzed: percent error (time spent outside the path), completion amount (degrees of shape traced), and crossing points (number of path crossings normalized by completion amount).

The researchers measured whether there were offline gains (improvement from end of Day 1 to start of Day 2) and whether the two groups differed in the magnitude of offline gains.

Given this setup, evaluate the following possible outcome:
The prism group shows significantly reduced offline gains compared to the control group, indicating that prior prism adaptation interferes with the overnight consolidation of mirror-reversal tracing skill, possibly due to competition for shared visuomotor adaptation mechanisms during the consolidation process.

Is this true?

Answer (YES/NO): NO